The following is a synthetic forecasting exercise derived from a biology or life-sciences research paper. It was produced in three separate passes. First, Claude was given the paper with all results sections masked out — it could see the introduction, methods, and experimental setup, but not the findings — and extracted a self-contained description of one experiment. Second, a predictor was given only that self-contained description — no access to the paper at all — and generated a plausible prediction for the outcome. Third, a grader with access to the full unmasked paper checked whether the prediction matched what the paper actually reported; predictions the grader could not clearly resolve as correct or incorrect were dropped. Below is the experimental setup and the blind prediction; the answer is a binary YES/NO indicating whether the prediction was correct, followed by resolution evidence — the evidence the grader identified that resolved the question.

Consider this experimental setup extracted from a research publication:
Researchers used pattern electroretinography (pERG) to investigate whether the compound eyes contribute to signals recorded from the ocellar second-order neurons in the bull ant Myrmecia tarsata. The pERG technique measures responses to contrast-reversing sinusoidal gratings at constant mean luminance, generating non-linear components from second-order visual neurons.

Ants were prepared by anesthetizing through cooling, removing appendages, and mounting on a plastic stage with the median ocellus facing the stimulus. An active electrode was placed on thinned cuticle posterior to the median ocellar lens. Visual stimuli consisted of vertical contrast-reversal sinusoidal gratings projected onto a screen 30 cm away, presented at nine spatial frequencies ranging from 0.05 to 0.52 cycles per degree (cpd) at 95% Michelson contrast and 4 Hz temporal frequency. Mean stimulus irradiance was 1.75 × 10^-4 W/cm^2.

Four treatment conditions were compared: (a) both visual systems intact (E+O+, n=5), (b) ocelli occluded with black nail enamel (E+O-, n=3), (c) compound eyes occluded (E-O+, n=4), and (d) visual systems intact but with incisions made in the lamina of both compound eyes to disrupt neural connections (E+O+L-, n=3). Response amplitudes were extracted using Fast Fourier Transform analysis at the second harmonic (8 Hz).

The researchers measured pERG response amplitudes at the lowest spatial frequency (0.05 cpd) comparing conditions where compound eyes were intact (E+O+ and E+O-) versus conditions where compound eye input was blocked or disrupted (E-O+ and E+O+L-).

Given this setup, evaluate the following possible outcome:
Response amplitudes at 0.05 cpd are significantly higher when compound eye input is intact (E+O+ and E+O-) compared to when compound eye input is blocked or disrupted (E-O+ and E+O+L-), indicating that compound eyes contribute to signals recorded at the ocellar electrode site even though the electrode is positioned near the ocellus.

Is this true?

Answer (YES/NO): YES